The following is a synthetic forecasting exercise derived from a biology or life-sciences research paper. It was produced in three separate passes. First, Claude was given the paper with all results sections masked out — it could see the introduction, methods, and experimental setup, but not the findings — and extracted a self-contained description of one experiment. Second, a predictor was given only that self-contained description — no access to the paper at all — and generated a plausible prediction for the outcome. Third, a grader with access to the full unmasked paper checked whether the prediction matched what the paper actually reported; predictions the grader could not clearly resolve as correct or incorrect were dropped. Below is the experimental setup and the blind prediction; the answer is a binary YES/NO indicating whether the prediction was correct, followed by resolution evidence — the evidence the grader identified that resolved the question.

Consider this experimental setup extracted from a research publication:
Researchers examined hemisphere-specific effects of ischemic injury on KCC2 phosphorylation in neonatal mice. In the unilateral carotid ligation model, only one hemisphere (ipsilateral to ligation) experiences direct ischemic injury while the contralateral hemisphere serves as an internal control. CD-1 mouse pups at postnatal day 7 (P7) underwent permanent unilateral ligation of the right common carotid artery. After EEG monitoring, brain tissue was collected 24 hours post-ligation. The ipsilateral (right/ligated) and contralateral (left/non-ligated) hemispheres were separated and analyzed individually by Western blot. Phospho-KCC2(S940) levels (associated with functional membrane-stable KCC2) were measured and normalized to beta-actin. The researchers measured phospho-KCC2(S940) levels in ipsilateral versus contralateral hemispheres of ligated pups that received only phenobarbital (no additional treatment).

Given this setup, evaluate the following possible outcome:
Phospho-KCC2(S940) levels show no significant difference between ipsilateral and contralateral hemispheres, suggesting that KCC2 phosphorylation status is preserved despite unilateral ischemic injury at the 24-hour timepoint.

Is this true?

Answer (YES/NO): NO